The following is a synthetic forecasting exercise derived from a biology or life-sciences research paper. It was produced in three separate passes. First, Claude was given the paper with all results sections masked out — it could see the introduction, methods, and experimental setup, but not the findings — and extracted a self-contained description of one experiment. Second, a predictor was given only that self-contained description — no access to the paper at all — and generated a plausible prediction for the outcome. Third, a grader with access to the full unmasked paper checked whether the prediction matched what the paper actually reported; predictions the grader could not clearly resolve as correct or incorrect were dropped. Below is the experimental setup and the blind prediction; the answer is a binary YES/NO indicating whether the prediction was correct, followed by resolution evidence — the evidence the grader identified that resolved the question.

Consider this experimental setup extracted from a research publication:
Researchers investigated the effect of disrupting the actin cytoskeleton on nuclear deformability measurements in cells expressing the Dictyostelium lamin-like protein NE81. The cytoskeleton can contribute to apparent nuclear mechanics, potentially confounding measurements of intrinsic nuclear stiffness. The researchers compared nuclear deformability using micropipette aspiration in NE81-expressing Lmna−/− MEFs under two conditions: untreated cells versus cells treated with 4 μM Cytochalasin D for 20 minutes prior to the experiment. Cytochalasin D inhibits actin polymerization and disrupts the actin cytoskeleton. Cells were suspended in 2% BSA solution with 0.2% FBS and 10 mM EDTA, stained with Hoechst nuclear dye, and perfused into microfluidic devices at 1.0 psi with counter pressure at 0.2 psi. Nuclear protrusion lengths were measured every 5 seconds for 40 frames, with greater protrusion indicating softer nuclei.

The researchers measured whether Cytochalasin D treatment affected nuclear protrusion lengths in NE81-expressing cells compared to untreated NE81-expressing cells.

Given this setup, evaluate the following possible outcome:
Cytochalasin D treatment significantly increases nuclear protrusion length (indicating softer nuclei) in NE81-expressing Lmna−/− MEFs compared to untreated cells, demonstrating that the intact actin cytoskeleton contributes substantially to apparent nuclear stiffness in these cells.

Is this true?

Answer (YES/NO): NO